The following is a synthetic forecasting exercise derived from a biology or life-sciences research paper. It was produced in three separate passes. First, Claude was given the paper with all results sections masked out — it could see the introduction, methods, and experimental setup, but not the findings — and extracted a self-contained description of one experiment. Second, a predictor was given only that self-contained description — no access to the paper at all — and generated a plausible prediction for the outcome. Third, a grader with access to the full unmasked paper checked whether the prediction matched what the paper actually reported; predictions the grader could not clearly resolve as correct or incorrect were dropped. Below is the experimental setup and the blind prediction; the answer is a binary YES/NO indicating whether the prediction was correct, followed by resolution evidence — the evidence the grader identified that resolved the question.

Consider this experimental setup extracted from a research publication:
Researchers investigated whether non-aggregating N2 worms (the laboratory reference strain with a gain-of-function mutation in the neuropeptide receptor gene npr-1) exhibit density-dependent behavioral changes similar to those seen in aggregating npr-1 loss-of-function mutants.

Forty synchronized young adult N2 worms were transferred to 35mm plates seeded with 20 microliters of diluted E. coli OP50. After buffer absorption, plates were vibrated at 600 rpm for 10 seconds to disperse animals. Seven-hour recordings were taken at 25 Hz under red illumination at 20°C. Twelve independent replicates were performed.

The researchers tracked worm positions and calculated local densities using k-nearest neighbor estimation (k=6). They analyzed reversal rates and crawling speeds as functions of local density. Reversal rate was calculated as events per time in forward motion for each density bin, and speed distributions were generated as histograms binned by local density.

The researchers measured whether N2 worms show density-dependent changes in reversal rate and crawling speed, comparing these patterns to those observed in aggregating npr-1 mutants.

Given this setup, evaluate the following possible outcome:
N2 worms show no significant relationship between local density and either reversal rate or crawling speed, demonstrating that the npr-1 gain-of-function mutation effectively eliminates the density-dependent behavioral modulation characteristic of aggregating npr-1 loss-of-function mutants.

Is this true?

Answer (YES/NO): NO